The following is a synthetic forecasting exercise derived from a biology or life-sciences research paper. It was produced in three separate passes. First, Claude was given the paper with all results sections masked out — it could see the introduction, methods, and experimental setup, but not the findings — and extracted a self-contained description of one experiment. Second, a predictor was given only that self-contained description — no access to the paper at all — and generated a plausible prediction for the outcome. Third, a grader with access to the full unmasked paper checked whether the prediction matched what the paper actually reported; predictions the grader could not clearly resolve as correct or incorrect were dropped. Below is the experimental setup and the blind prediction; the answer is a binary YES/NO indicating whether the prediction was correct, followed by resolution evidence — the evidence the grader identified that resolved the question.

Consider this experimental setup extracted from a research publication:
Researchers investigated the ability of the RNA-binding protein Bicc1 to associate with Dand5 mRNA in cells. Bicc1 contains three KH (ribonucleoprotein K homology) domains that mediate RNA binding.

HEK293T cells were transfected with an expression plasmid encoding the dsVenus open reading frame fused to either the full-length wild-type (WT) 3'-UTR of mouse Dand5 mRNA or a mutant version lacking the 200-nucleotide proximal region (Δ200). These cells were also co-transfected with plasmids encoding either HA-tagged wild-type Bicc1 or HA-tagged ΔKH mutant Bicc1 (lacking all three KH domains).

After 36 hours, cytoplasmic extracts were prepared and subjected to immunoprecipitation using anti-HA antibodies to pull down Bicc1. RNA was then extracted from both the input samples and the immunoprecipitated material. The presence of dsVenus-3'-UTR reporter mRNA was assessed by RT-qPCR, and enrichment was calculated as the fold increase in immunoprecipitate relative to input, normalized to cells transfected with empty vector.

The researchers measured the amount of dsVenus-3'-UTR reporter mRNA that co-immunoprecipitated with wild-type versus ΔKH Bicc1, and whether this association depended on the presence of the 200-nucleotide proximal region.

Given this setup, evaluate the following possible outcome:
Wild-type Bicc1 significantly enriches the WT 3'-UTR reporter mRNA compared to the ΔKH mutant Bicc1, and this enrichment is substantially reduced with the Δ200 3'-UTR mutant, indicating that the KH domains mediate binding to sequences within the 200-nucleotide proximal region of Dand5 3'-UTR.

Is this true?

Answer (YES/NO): YES